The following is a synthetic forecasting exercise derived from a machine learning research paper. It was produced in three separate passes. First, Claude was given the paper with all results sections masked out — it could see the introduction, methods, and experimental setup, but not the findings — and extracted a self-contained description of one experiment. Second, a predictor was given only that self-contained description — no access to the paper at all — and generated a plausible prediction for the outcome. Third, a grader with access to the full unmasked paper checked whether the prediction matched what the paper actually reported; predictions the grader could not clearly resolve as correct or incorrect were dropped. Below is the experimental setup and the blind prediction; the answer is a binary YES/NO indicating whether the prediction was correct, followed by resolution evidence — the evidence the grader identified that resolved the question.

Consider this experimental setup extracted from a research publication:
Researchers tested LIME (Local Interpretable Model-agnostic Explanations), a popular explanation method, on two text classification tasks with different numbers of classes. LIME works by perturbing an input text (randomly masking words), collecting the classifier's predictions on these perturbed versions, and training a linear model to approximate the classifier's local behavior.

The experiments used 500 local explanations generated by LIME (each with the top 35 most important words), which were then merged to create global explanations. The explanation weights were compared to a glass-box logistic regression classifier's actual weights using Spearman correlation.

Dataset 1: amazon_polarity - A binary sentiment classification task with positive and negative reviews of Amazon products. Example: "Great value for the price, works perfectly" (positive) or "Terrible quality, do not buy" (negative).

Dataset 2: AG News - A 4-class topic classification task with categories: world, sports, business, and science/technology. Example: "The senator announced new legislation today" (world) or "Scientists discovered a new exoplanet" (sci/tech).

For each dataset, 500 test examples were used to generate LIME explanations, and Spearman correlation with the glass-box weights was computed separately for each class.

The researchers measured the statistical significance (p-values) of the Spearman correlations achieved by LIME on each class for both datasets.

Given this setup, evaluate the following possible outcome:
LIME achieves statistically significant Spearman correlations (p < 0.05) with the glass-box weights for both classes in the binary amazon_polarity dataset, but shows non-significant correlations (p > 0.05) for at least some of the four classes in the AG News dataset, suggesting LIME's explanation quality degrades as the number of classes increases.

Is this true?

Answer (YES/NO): YES